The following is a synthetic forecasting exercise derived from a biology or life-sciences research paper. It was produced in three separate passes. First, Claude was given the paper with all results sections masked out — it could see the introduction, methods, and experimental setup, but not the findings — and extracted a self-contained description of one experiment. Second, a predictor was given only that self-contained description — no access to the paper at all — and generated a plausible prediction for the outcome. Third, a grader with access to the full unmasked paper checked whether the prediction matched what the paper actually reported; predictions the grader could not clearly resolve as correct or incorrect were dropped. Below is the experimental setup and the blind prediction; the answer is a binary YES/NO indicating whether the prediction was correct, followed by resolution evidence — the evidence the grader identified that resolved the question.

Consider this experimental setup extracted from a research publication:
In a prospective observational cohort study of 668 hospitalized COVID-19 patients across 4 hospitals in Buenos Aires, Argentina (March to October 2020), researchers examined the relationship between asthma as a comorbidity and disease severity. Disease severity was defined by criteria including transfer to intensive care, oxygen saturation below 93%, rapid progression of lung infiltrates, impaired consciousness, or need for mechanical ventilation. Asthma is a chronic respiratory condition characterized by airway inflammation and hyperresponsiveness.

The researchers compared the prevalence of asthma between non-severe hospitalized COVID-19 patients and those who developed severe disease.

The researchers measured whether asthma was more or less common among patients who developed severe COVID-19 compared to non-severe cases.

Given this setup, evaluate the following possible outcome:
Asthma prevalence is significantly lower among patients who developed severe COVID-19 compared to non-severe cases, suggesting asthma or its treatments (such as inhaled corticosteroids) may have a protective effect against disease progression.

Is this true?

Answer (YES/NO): NO